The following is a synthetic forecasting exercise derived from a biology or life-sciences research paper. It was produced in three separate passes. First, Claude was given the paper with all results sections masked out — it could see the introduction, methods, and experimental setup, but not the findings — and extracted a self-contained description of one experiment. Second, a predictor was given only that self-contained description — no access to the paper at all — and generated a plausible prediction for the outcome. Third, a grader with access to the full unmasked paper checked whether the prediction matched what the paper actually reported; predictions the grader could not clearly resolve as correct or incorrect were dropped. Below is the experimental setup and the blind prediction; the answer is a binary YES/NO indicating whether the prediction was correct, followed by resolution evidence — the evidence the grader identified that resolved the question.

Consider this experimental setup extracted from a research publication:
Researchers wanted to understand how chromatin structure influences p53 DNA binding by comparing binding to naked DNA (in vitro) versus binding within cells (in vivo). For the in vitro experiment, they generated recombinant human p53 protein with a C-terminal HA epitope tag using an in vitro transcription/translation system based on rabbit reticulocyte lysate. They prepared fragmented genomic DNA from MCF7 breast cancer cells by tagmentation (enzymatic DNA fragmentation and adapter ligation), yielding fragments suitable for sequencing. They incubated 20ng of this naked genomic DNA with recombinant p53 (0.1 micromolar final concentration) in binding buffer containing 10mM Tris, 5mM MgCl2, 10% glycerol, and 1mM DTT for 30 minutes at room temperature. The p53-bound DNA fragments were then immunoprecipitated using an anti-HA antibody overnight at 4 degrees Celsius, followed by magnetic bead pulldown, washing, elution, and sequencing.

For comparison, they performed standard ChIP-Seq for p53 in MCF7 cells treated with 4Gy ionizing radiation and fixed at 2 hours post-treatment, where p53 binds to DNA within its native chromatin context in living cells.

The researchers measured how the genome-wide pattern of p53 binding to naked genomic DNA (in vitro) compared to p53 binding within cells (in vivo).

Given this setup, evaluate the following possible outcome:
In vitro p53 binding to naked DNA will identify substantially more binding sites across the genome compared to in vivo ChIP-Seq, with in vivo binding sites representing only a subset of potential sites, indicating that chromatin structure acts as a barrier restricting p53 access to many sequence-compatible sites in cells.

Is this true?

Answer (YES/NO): NO